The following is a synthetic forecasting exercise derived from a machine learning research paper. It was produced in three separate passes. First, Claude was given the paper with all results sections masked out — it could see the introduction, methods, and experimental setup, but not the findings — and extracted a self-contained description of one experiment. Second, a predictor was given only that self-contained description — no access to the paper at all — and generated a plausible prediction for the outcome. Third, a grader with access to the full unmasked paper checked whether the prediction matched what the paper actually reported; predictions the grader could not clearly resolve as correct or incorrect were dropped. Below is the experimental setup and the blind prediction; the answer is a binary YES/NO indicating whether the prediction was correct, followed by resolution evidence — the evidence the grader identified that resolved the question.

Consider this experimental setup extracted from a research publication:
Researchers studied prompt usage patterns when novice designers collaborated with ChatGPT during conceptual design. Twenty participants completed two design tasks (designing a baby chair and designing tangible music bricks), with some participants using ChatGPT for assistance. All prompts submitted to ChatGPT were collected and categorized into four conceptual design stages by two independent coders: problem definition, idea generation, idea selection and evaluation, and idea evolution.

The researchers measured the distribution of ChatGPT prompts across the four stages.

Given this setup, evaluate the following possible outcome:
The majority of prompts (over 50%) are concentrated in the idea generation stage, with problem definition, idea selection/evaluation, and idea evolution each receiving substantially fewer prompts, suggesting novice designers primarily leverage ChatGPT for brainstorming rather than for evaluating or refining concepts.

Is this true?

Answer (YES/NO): NO